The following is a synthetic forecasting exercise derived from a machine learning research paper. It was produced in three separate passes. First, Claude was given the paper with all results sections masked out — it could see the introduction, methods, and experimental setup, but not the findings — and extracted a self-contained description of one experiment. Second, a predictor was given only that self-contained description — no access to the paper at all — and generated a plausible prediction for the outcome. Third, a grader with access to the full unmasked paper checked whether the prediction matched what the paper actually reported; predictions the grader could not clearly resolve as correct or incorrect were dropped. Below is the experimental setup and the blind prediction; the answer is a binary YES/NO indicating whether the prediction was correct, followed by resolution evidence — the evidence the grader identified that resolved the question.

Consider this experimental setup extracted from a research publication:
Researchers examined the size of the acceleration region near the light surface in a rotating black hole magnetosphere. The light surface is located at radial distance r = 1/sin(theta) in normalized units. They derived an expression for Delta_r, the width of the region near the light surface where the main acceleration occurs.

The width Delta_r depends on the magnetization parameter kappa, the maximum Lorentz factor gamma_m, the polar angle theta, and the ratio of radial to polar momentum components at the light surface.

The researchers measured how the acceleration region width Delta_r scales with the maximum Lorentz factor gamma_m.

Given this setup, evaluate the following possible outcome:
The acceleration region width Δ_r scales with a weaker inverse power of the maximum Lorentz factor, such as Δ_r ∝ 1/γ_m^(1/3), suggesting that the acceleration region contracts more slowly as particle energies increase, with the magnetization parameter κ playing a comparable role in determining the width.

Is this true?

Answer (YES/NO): NO